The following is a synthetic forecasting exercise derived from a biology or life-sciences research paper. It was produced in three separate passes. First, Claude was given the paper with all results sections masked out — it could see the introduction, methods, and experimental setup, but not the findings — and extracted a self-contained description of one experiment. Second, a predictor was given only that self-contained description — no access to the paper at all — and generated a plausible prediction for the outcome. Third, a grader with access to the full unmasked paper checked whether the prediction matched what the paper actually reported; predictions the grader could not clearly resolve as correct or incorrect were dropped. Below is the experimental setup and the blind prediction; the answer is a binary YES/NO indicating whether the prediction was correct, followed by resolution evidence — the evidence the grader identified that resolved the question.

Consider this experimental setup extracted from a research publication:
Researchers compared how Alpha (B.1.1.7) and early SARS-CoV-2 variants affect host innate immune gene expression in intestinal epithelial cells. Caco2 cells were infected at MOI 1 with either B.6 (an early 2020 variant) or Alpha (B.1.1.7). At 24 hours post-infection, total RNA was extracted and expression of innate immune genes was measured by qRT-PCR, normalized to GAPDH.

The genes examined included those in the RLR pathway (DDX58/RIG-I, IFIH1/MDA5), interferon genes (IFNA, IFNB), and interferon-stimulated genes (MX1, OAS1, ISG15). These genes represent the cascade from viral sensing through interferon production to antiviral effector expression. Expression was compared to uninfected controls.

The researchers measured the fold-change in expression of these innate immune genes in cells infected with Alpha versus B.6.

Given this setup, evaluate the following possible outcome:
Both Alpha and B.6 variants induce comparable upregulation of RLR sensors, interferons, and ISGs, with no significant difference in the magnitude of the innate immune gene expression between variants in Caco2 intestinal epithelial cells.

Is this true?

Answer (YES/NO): NO